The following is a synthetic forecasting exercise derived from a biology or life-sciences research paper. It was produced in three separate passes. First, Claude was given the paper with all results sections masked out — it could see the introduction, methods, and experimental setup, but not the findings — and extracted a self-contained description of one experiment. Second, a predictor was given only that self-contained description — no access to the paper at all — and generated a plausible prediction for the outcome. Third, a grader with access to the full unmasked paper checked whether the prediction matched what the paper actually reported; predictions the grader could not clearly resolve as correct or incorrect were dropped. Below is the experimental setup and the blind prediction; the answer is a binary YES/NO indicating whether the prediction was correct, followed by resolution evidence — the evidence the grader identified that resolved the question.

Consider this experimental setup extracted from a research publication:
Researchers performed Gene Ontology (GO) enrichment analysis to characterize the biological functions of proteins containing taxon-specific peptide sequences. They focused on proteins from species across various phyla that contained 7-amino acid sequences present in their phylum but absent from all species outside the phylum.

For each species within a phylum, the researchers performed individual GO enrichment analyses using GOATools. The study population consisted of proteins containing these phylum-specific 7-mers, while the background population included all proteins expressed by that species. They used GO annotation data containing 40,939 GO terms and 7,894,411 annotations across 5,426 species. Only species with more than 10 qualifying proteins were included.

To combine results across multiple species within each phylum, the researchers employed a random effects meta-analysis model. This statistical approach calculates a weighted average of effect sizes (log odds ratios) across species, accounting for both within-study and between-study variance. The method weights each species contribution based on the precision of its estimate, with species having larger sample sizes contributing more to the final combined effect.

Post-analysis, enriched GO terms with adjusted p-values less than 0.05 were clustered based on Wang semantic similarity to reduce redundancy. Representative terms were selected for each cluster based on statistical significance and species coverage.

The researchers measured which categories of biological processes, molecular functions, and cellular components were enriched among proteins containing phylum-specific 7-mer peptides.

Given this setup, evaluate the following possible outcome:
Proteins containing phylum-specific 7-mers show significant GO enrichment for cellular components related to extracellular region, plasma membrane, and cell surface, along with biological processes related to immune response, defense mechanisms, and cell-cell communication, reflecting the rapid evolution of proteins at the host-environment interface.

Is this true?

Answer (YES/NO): NO